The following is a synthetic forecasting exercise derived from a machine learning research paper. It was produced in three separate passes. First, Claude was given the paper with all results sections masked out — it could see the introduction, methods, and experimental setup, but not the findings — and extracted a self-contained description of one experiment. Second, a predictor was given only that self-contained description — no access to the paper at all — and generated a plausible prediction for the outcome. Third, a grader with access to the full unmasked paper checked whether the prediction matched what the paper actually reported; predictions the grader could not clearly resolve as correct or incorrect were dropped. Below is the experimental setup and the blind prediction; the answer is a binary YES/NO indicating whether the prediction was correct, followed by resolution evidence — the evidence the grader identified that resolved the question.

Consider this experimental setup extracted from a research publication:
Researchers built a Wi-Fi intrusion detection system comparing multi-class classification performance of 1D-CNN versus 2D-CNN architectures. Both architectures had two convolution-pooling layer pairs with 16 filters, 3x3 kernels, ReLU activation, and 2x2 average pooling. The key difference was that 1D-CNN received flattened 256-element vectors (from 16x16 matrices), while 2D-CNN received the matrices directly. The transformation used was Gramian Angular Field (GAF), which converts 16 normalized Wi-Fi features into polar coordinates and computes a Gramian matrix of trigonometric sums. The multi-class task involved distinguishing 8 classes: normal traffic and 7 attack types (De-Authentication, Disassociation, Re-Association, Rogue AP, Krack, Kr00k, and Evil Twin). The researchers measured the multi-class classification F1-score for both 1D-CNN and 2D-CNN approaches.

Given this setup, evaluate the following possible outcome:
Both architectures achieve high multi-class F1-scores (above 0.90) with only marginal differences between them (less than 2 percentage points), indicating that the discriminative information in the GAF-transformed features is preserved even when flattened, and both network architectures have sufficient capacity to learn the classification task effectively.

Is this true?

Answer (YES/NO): YES